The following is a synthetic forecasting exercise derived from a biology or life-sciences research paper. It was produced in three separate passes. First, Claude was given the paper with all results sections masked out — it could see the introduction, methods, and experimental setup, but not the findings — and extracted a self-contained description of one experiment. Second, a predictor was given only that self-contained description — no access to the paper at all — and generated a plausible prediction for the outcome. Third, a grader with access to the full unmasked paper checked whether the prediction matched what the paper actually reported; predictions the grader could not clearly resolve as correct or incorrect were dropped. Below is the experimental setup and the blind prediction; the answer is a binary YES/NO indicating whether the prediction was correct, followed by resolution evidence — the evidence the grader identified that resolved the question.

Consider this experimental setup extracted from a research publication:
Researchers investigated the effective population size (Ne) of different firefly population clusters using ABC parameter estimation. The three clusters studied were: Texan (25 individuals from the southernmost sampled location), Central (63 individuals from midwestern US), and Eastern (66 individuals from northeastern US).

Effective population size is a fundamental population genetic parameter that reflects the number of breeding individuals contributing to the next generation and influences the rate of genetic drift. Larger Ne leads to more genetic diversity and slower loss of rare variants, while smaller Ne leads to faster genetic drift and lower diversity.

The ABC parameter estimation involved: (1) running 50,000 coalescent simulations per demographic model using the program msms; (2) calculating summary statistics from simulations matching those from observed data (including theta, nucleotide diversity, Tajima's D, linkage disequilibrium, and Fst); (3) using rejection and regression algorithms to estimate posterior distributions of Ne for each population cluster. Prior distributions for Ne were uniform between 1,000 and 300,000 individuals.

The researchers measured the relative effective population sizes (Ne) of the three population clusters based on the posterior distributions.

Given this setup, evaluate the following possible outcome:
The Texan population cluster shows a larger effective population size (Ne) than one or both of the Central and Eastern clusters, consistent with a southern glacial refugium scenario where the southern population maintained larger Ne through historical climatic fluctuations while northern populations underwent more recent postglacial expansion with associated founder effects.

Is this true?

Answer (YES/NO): YES